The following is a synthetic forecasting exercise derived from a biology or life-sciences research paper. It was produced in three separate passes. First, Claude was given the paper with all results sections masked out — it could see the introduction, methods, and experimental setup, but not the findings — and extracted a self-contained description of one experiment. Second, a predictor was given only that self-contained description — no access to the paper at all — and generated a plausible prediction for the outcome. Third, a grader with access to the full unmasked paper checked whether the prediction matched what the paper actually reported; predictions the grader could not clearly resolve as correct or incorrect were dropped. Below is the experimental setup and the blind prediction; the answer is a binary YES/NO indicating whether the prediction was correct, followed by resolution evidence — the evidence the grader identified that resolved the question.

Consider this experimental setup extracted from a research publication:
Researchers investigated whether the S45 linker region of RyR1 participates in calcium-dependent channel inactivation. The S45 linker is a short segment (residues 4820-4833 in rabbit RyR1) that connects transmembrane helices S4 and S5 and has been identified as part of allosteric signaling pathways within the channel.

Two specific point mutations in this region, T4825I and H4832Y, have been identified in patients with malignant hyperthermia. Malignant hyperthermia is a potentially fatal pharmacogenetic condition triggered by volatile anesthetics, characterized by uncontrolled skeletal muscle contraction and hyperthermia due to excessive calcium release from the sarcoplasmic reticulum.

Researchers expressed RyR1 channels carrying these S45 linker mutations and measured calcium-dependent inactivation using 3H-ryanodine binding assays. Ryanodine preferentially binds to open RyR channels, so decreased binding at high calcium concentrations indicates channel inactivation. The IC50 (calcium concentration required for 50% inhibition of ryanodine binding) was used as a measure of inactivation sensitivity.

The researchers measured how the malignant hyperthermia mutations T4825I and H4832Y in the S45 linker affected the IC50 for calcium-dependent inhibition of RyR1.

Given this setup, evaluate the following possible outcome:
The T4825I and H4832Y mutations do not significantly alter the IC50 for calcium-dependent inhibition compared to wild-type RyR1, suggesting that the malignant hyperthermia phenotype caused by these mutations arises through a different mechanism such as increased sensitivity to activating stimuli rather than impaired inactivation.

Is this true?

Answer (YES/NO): NO